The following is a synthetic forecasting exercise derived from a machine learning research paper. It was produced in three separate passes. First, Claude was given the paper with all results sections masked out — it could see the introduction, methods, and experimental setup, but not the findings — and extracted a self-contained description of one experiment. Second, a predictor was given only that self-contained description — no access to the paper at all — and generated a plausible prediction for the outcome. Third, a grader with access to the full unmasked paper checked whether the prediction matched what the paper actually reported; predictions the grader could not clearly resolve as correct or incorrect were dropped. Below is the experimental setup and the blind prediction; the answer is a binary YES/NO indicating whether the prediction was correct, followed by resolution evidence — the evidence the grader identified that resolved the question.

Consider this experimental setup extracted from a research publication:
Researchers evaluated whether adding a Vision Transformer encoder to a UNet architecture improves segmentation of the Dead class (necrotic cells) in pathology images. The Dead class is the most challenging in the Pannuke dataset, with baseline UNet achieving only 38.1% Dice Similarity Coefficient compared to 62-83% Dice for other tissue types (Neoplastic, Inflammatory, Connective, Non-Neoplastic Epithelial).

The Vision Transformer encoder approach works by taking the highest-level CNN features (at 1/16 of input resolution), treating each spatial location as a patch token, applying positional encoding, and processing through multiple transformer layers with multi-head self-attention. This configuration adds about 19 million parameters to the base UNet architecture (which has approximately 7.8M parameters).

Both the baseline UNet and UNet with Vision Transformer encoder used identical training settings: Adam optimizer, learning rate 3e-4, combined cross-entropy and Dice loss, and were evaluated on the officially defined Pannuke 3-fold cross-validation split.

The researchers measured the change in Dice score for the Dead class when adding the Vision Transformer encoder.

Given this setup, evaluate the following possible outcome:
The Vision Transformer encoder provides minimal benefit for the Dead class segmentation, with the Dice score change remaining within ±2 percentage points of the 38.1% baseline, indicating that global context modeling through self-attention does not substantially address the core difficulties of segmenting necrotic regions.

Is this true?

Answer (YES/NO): YES